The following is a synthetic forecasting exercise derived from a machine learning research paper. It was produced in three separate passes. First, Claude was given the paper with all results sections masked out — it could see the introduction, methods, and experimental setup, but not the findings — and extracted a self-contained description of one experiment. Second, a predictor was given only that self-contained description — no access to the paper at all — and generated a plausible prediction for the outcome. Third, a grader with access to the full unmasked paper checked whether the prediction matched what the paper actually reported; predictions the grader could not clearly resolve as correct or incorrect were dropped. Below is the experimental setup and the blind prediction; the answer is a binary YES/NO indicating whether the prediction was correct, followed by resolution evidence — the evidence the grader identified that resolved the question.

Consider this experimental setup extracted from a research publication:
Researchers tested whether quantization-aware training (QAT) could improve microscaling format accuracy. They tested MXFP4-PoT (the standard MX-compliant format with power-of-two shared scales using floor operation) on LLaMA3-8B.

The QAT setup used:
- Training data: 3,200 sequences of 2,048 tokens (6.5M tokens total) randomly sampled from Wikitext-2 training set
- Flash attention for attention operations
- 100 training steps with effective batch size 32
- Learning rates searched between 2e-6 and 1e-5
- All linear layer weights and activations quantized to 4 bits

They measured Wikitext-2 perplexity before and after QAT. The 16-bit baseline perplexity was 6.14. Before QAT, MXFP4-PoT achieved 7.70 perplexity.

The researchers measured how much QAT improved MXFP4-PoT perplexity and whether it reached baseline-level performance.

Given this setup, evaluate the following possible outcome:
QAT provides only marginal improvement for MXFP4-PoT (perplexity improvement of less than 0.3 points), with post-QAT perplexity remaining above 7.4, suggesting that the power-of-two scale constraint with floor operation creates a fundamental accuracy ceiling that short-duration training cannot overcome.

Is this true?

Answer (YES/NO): NO